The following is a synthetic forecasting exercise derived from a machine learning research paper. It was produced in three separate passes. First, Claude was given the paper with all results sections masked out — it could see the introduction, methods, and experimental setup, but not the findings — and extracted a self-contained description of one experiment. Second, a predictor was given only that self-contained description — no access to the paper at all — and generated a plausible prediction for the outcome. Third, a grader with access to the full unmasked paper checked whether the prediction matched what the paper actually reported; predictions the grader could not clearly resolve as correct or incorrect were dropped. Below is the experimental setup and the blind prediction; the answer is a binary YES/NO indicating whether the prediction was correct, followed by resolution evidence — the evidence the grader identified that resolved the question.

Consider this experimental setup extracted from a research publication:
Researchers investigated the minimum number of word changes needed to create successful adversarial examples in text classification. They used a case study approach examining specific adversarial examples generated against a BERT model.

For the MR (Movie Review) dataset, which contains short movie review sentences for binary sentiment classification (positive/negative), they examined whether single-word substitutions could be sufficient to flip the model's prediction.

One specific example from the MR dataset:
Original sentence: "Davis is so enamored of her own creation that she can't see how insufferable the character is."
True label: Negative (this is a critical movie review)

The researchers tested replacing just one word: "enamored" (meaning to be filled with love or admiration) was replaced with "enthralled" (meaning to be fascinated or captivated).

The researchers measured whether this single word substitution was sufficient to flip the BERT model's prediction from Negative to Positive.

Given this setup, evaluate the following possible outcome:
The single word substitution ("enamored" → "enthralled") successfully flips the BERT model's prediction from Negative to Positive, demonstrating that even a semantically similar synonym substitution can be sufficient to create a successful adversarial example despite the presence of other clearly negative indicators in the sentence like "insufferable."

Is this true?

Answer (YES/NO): YES